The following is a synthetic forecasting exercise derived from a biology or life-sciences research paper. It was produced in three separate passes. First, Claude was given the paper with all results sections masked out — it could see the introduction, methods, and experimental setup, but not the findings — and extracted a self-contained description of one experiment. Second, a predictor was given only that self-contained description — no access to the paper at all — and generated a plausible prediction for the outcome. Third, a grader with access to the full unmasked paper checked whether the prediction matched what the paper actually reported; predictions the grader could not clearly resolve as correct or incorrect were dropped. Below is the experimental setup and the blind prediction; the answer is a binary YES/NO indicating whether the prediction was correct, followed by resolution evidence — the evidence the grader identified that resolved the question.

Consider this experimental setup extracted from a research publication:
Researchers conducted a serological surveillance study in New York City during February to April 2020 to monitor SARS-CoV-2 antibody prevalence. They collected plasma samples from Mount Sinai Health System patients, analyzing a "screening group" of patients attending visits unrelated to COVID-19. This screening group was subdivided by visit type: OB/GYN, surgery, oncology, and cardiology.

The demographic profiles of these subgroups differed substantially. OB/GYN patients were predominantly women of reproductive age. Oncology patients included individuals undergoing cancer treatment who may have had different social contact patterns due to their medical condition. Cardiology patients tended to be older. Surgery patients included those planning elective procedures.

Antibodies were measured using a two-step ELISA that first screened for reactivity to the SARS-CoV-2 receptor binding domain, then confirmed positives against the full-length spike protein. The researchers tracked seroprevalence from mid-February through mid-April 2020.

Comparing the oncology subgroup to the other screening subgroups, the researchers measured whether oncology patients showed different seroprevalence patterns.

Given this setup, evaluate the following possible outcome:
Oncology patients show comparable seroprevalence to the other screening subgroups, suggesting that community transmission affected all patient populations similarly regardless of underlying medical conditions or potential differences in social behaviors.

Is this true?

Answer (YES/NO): NO